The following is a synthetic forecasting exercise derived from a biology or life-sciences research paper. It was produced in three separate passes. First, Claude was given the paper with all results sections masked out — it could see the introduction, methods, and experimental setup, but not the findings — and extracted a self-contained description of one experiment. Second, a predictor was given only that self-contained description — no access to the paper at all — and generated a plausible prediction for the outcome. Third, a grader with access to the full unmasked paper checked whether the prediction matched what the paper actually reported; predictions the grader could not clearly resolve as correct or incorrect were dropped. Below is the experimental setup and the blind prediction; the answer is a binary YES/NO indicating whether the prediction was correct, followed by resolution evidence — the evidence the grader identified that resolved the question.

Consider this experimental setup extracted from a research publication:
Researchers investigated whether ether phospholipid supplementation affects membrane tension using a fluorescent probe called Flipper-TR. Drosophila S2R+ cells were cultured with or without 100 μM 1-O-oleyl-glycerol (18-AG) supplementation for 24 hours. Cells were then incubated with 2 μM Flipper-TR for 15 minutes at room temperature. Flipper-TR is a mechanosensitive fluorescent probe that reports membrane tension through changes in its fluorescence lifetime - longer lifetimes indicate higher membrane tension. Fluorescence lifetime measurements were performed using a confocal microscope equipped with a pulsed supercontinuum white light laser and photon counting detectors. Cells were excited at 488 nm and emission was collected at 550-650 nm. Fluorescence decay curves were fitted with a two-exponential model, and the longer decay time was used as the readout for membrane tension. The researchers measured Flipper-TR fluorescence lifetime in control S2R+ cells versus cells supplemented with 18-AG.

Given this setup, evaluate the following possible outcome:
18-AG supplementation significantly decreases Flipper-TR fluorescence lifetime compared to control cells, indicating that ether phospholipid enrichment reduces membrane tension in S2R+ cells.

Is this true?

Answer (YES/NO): NO